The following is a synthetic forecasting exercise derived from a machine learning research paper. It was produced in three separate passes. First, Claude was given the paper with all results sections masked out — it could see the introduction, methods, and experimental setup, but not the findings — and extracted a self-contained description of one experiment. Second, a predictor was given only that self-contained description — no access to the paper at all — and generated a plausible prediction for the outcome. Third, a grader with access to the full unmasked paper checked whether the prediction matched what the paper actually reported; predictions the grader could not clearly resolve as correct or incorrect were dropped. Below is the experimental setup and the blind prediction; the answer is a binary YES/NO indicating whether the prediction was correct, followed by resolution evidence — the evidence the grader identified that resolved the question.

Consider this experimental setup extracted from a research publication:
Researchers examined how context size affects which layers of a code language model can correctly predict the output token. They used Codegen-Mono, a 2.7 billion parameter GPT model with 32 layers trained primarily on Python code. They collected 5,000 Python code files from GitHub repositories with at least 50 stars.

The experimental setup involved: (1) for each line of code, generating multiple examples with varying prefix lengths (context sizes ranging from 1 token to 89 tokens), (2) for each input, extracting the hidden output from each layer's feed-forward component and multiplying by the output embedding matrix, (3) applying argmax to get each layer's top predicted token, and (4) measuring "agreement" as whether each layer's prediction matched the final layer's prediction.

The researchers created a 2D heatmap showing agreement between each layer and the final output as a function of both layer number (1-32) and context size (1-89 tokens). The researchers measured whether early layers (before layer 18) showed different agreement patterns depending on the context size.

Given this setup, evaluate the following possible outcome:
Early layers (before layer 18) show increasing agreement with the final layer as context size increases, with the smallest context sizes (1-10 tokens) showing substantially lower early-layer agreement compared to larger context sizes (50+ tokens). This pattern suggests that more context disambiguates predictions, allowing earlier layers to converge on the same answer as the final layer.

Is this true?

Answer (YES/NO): NO